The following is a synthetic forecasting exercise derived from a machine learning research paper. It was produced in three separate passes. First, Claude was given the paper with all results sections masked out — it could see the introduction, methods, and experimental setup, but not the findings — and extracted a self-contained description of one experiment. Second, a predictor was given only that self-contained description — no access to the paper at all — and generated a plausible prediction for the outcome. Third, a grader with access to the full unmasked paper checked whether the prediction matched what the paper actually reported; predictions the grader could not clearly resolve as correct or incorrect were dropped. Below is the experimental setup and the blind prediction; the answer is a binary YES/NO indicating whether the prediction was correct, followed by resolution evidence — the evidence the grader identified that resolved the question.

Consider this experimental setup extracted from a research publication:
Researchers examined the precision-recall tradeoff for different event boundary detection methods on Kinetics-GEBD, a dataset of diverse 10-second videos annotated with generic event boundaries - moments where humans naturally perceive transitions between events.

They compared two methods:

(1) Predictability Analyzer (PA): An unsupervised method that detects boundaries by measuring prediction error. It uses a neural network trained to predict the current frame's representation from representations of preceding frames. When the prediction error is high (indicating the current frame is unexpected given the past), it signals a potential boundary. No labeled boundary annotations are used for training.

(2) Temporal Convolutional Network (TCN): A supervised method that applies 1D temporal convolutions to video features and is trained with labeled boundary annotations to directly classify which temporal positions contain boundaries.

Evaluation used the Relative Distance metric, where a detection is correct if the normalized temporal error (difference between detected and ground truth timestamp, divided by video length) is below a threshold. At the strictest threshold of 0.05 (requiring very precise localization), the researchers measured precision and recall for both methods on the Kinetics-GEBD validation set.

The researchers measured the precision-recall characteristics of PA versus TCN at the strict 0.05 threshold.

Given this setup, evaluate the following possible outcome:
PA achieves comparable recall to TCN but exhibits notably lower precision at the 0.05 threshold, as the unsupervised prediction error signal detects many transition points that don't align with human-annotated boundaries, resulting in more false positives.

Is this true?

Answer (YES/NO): NO